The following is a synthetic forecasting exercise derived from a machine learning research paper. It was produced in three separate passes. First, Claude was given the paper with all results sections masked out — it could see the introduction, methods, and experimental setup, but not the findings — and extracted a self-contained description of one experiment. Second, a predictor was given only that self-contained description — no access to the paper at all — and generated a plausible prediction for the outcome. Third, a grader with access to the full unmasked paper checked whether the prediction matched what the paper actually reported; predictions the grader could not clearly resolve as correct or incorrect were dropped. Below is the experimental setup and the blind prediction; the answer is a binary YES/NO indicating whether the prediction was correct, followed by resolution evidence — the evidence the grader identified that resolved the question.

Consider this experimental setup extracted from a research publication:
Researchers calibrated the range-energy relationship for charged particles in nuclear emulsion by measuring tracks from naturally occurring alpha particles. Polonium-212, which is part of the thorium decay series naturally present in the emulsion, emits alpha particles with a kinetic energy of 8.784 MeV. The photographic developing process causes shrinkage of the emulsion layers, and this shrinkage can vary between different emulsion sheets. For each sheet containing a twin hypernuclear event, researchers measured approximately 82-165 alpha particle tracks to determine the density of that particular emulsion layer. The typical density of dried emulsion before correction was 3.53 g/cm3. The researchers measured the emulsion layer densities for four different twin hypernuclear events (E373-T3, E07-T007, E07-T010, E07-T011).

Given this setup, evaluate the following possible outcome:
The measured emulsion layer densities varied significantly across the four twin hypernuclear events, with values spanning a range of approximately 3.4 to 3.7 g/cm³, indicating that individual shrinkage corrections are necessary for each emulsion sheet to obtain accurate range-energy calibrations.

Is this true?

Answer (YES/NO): NO